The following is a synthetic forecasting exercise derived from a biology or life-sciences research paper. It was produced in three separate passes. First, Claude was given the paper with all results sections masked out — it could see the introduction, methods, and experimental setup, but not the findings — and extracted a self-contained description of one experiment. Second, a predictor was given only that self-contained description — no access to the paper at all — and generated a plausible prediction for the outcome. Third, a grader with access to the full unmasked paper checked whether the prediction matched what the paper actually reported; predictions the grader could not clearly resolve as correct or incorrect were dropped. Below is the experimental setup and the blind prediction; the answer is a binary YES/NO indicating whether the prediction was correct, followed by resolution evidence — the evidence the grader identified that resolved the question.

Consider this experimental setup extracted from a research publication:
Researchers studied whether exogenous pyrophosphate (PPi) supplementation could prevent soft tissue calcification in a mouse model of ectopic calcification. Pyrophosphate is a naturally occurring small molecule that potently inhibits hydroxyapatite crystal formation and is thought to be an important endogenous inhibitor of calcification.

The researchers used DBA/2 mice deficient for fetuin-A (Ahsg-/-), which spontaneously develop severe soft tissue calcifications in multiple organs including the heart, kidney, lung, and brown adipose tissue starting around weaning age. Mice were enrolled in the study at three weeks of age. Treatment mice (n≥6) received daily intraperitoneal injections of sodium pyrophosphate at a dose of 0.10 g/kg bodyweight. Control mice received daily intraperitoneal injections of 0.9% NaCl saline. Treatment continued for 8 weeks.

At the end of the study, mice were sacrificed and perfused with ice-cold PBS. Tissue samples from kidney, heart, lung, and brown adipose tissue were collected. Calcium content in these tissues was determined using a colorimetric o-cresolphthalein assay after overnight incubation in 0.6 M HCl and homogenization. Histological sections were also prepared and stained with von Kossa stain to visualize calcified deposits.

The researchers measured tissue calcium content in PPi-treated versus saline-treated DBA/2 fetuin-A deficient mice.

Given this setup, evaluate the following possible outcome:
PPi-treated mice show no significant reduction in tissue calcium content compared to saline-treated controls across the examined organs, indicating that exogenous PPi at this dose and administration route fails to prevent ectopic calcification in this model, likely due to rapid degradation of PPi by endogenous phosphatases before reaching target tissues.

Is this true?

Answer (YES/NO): NO